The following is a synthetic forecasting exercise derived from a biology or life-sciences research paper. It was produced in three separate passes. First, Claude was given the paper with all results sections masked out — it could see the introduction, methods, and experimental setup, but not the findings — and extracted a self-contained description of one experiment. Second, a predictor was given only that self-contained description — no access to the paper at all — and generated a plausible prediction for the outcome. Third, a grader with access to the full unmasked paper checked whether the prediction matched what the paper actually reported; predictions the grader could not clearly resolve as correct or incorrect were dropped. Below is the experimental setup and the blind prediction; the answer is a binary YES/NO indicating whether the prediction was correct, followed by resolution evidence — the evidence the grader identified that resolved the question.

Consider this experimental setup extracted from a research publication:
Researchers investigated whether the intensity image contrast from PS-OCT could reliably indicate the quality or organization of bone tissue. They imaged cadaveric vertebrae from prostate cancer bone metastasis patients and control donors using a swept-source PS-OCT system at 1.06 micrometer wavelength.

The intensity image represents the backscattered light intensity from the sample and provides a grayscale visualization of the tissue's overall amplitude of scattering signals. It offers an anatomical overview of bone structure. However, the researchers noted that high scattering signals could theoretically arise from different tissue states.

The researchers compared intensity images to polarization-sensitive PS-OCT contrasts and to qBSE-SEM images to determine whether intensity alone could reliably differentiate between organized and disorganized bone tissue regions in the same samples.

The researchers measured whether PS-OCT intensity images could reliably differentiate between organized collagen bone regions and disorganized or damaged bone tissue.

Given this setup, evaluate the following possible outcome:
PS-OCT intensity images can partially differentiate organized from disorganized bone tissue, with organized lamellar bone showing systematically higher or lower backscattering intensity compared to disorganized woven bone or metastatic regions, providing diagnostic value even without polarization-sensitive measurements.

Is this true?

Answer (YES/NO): NO